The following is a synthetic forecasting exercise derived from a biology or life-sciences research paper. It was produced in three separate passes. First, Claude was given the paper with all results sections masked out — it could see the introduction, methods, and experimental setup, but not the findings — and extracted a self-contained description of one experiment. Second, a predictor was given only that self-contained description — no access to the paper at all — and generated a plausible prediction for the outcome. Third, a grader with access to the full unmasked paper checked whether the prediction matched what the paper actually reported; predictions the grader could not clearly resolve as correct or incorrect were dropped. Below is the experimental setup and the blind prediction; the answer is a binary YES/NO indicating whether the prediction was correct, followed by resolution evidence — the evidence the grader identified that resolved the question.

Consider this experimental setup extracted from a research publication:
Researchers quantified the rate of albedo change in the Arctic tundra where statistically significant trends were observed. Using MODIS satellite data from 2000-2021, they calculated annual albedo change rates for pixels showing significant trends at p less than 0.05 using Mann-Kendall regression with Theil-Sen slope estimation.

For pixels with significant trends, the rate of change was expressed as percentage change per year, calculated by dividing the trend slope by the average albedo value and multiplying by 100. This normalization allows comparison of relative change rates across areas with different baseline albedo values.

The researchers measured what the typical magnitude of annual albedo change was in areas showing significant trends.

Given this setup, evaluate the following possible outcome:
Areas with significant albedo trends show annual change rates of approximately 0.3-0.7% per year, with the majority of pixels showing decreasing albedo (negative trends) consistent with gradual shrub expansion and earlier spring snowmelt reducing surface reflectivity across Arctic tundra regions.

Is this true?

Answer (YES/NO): NO